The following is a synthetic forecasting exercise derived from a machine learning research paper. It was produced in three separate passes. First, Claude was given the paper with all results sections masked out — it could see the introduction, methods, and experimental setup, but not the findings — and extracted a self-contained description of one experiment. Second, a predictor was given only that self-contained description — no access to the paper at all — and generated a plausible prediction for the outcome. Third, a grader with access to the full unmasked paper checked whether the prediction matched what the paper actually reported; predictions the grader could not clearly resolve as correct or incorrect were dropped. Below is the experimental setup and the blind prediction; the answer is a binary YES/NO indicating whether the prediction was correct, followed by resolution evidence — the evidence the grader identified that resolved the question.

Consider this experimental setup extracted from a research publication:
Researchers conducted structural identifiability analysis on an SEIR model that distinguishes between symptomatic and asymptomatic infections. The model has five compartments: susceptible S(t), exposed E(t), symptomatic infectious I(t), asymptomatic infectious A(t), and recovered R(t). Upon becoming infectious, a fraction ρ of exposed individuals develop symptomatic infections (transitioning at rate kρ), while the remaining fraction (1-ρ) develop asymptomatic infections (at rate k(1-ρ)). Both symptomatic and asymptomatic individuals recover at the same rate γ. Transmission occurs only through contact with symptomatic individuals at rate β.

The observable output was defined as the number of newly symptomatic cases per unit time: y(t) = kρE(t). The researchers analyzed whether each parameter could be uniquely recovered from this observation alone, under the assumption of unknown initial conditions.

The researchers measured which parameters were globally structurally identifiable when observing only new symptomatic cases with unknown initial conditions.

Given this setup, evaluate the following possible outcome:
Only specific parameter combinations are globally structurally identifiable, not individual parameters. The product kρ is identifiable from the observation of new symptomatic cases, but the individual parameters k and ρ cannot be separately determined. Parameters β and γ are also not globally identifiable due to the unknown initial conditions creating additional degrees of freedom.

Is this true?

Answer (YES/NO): NO